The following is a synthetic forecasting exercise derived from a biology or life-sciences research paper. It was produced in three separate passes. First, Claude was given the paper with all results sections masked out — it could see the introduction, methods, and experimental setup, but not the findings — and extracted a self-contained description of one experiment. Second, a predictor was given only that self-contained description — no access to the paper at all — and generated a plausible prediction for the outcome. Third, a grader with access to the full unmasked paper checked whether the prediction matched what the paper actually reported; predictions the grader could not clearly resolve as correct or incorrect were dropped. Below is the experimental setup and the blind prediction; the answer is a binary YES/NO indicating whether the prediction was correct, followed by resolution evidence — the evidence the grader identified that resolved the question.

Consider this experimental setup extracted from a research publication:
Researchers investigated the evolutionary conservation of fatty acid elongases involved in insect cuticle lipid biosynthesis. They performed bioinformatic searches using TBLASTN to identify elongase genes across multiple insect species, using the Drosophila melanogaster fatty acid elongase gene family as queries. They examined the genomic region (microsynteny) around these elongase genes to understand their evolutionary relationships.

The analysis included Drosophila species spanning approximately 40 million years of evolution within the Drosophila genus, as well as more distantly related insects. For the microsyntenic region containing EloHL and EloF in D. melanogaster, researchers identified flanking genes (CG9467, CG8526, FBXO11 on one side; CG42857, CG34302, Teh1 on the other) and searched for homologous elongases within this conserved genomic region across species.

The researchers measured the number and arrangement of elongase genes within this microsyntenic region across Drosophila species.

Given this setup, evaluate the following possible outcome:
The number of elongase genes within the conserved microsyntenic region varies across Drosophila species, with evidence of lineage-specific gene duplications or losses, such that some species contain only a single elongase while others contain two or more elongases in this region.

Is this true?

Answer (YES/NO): YES